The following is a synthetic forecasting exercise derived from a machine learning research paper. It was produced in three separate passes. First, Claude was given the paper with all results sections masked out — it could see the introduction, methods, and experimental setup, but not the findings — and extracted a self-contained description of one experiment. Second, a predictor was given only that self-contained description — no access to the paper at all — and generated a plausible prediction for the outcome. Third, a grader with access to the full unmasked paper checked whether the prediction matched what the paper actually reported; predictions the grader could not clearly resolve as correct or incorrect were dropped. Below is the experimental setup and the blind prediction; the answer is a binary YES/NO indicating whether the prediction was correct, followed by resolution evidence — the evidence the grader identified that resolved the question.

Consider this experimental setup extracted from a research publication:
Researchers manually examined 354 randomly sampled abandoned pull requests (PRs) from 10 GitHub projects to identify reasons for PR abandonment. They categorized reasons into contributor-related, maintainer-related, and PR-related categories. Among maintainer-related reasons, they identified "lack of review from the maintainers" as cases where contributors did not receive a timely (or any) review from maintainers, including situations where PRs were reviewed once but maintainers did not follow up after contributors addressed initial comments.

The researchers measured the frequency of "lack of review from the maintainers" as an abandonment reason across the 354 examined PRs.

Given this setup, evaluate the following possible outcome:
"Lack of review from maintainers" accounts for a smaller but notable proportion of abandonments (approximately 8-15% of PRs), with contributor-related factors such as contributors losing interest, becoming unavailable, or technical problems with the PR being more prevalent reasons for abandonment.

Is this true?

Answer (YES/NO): NO